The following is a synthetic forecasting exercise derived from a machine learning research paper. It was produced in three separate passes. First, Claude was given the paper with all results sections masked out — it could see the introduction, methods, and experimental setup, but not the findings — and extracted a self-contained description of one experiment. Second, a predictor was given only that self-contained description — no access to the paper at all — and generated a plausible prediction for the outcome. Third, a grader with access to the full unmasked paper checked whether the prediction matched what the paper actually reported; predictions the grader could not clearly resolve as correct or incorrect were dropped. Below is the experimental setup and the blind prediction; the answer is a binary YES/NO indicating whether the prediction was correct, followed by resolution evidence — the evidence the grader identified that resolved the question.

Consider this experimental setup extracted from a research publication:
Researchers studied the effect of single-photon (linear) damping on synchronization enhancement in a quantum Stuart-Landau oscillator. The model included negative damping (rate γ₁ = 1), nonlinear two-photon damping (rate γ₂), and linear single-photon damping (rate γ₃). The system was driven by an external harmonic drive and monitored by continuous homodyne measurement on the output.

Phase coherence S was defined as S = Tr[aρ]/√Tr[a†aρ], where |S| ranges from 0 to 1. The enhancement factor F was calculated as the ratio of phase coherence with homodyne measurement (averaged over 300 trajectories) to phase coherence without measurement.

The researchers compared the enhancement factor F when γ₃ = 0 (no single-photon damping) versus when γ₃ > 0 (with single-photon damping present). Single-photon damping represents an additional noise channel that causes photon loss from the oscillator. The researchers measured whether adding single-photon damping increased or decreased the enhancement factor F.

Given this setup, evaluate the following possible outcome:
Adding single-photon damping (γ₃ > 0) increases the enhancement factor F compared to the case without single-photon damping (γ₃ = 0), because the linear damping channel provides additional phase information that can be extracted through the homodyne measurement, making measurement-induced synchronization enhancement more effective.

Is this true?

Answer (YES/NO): YES